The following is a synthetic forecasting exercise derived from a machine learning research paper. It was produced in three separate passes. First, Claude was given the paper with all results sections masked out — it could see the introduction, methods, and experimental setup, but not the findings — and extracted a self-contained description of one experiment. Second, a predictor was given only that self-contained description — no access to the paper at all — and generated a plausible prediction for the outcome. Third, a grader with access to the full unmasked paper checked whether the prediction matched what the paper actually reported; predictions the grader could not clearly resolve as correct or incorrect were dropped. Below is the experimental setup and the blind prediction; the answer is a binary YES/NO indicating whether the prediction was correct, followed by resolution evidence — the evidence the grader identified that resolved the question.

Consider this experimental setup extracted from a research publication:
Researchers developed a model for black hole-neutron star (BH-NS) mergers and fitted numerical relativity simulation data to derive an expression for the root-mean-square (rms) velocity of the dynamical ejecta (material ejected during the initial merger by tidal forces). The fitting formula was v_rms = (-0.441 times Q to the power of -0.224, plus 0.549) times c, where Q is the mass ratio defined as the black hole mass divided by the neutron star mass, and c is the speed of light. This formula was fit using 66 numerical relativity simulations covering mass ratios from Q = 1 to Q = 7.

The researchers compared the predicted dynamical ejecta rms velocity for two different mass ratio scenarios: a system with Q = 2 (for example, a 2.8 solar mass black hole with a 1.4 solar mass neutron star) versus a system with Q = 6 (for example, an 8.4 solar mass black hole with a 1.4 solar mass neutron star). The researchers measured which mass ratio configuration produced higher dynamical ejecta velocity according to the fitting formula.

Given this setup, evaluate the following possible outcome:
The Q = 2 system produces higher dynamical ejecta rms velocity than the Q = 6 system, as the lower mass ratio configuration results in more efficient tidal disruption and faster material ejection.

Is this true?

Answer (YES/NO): NO